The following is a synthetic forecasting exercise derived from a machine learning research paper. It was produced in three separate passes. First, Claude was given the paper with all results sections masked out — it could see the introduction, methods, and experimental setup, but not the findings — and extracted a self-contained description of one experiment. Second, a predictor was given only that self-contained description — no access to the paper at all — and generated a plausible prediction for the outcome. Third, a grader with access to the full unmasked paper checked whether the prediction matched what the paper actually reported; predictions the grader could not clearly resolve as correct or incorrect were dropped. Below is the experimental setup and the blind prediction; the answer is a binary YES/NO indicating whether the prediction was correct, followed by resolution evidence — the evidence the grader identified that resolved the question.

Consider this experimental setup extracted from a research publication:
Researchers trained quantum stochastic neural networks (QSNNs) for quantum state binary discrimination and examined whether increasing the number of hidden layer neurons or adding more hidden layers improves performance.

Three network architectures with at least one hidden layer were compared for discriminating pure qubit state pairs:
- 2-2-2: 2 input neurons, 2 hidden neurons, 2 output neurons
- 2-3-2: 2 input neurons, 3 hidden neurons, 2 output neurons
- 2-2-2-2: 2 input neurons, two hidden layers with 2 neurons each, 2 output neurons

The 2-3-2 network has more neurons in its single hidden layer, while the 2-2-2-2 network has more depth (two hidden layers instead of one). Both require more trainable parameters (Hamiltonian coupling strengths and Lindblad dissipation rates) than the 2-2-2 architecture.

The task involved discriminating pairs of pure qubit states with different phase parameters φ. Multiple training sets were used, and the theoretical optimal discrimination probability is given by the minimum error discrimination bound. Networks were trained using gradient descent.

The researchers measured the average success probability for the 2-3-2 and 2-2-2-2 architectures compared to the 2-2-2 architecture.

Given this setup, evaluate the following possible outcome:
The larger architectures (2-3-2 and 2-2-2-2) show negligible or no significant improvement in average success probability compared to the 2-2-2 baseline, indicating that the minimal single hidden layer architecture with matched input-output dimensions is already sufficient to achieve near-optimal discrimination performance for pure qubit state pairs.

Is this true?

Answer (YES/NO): YES